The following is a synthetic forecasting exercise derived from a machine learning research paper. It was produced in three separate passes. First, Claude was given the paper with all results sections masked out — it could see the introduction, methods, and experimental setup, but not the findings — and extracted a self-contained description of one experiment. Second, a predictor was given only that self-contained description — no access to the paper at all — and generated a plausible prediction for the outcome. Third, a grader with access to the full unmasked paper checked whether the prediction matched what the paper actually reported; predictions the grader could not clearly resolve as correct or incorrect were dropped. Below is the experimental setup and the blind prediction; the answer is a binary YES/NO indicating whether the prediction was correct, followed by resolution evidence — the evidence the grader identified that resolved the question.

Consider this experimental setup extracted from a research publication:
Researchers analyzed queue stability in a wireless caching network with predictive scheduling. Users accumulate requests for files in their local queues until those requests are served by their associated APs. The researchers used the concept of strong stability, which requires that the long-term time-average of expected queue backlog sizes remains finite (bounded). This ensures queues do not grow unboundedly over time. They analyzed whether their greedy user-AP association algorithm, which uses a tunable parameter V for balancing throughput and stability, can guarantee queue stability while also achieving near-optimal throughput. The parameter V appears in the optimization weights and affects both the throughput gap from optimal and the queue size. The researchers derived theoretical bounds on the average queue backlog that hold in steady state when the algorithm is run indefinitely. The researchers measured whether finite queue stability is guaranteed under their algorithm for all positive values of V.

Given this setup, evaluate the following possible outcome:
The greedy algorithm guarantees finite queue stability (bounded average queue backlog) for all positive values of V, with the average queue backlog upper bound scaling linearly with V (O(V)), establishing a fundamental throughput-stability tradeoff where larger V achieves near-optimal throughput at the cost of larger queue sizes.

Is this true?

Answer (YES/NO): YES